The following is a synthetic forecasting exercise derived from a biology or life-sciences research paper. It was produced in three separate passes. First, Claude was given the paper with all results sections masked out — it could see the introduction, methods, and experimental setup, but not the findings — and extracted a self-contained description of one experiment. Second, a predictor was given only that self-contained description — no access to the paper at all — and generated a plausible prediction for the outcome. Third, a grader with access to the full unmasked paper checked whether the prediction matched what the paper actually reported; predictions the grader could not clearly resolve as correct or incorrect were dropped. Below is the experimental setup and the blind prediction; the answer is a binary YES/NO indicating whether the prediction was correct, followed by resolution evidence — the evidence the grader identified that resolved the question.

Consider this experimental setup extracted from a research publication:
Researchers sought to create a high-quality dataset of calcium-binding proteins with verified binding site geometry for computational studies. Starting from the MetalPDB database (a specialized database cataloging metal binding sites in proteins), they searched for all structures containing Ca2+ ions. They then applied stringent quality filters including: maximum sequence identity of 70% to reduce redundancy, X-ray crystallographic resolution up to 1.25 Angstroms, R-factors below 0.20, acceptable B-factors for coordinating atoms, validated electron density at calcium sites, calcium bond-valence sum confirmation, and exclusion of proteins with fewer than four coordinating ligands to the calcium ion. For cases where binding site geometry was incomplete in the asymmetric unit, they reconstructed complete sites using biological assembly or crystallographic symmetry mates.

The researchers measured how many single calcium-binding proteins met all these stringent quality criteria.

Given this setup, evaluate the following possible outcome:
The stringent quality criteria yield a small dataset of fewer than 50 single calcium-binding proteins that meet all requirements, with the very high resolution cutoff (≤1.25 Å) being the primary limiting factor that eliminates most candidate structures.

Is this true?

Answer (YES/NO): NO